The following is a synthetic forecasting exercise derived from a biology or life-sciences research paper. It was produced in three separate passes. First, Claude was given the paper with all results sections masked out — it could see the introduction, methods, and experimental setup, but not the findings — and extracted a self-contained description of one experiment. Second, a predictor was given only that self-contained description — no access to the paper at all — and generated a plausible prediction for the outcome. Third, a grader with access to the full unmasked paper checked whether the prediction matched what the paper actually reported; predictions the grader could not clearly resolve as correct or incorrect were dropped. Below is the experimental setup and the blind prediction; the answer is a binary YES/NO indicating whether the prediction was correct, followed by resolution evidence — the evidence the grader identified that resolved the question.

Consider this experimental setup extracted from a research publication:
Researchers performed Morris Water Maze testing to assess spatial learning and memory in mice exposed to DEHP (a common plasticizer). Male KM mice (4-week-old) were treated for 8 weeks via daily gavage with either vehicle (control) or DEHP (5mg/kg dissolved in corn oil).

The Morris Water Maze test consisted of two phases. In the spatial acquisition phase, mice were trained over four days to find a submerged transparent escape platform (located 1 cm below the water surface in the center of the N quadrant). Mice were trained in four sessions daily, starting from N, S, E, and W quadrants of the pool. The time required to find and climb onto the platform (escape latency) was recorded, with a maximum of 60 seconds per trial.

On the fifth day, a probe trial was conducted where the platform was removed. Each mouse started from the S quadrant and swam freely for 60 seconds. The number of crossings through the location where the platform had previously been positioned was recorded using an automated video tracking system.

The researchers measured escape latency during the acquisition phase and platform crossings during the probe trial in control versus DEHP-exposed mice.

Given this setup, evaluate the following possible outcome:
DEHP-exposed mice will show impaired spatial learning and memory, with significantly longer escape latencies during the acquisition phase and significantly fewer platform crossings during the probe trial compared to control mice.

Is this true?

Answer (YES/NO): YES